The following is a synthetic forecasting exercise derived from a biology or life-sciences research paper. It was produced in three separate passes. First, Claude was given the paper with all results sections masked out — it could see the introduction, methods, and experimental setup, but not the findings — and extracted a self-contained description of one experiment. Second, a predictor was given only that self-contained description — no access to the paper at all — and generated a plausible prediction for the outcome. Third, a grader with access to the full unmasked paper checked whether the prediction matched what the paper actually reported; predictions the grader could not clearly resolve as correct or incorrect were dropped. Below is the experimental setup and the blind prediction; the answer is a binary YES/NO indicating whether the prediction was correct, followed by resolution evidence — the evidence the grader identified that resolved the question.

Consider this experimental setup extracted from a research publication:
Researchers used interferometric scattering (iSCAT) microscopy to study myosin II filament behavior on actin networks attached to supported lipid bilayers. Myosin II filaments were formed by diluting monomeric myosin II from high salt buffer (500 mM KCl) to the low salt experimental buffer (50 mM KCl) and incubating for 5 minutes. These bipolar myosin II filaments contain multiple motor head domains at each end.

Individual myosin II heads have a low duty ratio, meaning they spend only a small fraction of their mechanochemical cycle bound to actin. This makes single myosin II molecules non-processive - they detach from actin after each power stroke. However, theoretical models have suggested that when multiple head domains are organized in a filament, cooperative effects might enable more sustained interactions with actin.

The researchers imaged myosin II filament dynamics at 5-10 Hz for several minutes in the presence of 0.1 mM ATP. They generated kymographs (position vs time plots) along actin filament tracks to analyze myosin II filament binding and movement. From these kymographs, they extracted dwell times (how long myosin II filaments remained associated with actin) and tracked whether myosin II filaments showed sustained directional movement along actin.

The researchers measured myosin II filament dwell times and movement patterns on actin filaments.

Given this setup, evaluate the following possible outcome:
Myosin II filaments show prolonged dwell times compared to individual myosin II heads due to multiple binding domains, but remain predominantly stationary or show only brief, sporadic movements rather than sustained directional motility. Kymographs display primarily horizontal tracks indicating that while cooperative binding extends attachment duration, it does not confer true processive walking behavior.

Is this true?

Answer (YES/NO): NO